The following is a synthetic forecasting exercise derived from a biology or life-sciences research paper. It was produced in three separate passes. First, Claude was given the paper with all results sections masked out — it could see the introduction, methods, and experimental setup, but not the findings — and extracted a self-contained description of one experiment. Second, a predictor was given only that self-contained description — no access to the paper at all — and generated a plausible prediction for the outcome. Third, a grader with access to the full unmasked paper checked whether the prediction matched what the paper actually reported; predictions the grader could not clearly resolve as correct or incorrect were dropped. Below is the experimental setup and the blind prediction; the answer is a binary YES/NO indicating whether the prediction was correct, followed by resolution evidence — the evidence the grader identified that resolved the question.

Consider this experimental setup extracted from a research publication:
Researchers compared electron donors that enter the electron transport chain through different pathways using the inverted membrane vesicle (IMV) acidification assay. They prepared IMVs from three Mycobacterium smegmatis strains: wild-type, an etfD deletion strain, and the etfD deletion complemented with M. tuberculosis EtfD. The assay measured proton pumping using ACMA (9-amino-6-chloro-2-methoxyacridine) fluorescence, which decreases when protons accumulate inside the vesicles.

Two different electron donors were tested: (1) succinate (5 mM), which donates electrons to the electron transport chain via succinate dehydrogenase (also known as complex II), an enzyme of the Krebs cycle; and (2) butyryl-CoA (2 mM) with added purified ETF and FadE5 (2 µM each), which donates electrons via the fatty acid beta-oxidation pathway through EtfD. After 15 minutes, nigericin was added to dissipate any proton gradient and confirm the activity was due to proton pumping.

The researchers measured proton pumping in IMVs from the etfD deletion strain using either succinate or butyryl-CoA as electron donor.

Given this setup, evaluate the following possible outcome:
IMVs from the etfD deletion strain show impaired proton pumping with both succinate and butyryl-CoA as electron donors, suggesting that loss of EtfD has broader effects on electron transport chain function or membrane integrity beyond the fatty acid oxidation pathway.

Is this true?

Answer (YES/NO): NO